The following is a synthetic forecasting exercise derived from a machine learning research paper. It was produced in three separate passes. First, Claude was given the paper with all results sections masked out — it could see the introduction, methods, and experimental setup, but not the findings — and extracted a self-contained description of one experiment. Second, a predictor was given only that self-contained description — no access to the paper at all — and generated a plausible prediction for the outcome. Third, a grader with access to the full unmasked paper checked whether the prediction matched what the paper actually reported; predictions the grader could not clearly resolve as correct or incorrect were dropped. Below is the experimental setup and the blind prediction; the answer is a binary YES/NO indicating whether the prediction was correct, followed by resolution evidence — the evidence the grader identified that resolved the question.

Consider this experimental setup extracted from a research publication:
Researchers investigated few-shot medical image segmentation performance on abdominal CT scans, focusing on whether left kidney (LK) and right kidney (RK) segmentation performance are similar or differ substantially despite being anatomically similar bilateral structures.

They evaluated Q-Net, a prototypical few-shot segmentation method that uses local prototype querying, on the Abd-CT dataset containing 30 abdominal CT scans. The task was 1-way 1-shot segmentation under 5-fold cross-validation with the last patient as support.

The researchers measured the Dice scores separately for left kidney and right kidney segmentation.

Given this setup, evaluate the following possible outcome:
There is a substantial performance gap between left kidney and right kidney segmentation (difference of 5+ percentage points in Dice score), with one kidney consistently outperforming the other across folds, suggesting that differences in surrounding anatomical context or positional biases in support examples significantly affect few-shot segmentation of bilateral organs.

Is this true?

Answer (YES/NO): NO